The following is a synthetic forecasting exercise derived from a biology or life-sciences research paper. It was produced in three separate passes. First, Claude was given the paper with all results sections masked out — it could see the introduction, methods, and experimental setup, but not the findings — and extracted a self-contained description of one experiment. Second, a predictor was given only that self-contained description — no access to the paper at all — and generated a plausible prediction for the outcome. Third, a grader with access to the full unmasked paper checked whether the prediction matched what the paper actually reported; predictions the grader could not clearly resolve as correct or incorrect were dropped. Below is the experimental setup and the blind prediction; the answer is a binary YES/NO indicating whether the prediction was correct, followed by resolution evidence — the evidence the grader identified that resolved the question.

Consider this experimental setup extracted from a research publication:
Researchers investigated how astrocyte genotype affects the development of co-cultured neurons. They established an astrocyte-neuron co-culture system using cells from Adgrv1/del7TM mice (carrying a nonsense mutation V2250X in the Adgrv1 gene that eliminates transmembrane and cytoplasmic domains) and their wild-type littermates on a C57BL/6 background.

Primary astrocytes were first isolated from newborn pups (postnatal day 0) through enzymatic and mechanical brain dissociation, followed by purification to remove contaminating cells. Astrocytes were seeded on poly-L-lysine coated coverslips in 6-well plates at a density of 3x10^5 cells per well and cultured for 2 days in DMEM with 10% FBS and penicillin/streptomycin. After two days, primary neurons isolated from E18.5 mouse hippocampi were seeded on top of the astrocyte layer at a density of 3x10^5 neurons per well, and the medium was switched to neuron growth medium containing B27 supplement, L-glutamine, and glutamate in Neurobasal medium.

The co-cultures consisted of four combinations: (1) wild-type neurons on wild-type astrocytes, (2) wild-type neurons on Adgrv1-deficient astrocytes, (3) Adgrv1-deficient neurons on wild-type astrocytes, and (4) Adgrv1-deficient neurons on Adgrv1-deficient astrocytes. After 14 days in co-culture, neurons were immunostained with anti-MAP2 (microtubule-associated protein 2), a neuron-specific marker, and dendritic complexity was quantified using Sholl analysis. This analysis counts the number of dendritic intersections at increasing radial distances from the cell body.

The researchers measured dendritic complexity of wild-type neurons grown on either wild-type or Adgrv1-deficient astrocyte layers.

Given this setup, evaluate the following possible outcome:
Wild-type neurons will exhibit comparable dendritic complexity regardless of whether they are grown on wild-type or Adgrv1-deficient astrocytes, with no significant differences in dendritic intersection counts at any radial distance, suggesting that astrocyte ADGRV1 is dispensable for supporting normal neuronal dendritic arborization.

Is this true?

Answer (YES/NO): NO